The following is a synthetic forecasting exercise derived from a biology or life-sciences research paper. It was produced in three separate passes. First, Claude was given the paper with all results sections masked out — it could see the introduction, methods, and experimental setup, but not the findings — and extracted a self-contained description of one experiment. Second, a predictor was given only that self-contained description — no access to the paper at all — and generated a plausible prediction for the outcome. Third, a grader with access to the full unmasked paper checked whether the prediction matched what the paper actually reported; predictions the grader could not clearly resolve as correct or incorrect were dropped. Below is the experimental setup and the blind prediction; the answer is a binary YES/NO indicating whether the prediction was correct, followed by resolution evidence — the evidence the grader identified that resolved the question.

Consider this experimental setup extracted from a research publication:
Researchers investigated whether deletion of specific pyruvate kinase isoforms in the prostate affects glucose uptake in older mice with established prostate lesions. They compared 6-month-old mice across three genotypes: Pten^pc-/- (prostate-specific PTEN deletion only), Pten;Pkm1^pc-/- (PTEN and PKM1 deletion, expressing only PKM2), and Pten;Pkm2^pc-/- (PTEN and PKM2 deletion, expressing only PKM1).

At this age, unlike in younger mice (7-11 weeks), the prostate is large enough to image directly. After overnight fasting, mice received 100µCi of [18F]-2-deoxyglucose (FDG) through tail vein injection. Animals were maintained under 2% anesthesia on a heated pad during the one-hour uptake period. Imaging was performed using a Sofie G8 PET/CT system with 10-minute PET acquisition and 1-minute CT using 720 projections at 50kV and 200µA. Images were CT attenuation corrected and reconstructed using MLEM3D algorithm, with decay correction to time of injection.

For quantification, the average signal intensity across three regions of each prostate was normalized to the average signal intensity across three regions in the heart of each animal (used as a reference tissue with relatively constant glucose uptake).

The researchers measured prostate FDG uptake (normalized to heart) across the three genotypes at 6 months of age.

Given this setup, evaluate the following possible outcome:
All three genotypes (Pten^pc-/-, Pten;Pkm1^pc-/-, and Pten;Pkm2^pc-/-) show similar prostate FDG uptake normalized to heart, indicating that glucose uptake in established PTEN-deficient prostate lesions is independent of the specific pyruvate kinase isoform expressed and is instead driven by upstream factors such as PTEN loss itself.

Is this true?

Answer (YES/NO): NO